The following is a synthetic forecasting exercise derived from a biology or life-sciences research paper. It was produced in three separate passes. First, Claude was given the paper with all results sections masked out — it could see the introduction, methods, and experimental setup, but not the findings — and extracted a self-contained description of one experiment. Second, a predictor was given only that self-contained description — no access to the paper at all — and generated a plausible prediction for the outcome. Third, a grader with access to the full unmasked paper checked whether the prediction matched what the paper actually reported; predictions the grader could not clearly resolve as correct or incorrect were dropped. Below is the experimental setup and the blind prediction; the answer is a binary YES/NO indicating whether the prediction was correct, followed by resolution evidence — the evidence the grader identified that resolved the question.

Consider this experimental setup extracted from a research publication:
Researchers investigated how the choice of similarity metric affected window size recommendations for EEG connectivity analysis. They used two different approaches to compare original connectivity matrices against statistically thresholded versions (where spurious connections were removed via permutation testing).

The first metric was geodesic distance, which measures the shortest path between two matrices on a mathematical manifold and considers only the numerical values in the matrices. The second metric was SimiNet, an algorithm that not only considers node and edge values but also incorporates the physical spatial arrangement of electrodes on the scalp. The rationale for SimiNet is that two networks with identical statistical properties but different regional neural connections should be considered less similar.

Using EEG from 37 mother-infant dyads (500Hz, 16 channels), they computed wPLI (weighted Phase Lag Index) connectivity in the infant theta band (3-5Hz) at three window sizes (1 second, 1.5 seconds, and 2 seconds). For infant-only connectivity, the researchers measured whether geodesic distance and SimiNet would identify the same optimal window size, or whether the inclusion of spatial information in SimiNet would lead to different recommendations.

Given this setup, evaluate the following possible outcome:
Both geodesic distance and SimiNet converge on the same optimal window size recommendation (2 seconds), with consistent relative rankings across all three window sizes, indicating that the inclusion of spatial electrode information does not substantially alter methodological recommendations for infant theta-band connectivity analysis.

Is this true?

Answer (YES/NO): NO